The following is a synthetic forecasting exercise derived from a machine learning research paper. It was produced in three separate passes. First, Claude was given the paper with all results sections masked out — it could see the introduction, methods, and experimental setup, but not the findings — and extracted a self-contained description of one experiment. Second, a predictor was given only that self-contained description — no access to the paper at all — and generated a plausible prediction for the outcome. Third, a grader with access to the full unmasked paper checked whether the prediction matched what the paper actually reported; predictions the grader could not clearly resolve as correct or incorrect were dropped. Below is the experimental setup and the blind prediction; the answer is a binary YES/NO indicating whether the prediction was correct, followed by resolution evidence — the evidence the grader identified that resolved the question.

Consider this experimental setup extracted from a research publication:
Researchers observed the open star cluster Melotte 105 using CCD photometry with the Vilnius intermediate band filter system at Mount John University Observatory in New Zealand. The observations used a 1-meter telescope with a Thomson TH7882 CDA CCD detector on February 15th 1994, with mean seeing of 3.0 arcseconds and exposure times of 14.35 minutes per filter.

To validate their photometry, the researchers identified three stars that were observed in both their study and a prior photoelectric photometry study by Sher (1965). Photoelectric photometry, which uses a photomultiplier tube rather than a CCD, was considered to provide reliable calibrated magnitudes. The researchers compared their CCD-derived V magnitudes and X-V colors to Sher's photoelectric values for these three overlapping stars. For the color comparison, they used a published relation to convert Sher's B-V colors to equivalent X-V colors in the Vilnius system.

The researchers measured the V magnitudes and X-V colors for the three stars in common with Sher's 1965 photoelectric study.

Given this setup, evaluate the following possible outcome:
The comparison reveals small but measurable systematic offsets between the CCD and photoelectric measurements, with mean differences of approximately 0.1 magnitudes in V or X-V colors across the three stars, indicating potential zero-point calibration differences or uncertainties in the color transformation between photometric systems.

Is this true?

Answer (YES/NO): NO